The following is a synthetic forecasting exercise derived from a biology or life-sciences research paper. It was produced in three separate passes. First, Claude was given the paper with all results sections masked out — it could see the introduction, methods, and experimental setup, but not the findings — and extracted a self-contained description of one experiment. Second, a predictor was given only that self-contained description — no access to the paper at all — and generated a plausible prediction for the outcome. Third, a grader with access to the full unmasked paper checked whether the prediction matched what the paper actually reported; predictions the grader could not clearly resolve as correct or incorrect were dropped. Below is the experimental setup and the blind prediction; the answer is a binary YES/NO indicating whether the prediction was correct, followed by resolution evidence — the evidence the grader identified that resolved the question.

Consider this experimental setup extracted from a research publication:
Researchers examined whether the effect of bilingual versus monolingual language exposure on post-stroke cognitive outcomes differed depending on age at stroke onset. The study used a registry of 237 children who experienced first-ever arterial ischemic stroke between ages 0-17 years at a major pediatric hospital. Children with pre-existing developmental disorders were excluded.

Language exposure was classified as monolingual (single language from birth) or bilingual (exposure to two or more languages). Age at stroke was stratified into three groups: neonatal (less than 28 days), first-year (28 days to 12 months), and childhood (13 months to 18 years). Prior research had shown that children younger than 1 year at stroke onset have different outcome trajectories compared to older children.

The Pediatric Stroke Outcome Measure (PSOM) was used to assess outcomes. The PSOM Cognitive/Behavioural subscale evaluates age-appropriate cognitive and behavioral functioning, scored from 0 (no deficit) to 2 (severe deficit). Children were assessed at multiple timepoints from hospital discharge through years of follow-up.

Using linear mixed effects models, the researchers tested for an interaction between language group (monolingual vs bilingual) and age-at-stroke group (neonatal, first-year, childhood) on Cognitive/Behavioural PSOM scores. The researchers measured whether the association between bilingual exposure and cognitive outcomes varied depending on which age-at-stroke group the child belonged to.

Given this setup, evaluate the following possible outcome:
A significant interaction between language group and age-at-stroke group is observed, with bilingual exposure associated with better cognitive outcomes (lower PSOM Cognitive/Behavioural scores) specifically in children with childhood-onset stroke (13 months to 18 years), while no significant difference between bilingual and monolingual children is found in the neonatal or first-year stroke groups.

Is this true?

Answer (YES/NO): NO